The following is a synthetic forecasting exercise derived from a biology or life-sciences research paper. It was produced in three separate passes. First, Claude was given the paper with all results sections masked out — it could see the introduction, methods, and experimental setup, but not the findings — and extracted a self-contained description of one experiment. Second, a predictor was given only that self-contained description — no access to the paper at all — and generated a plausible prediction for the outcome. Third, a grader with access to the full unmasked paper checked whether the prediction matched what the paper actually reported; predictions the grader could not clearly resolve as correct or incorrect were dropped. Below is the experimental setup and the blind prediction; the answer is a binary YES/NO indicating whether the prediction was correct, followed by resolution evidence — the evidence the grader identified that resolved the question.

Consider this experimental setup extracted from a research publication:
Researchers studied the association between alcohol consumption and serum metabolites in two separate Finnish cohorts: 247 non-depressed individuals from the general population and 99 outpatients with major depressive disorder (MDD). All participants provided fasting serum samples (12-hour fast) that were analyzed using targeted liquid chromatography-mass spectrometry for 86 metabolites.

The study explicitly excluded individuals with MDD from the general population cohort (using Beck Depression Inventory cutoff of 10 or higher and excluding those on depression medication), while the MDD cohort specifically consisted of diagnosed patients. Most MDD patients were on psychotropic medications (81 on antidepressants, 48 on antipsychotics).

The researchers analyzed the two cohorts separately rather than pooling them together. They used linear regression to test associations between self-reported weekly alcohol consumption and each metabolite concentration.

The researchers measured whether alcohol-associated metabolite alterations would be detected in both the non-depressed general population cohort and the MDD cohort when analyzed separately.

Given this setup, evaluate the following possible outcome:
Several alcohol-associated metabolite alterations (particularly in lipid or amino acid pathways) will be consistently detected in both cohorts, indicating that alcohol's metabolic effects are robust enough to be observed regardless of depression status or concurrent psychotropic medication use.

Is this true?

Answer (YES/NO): NO